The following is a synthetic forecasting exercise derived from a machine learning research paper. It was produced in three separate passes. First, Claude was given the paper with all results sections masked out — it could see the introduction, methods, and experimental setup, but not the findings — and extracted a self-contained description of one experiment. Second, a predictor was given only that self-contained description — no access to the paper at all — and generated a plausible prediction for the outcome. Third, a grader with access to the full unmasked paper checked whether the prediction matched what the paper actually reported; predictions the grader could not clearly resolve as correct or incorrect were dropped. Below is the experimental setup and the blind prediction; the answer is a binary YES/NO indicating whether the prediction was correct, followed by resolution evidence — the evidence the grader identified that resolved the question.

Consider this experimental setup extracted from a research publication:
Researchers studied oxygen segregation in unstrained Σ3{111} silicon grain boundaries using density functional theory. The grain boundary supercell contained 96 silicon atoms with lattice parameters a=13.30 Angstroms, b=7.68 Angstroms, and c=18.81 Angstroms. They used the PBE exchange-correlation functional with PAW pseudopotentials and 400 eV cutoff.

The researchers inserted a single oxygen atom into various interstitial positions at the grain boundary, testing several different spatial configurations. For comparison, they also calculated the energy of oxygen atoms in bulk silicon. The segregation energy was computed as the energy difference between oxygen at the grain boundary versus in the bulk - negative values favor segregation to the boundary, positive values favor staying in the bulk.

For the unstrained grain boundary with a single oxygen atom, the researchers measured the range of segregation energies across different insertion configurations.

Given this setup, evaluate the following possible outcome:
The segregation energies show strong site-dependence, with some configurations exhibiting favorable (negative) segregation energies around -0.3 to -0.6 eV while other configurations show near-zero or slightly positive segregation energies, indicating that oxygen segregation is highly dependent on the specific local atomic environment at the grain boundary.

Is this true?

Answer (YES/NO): NO